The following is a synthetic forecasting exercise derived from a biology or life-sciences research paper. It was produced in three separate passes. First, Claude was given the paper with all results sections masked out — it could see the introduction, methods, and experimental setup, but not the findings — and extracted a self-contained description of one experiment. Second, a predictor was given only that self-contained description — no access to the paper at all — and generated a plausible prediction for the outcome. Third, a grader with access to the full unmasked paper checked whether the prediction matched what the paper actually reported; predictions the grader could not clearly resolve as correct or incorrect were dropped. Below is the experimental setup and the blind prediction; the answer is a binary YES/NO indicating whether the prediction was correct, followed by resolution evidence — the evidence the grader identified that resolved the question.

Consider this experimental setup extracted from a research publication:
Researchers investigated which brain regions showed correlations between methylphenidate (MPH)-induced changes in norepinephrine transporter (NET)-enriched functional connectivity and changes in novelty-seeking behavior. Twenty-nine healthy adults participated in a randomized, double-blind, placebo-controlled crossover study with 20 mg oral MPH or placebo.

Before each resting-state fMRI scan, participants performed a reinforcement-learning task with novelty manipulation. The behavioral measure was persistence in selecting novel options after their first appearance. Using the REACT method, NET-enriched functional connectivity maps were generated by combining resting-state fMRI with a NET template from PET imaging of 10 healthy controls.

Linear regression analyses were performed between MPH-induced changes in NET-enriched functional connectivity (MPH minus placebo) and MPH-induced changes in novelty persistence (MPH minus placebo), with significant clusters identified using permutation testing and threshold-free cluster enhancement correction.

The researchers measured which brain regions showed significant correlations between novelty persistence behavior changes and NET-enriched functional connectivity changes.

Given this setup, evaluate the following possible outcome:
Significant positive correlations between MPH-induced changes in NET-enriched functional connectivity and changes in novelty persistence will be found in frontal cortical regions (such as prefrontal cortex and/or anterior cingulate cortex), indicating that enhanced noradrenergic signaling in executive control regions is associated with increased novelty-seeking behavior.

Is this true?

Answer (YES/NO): NO